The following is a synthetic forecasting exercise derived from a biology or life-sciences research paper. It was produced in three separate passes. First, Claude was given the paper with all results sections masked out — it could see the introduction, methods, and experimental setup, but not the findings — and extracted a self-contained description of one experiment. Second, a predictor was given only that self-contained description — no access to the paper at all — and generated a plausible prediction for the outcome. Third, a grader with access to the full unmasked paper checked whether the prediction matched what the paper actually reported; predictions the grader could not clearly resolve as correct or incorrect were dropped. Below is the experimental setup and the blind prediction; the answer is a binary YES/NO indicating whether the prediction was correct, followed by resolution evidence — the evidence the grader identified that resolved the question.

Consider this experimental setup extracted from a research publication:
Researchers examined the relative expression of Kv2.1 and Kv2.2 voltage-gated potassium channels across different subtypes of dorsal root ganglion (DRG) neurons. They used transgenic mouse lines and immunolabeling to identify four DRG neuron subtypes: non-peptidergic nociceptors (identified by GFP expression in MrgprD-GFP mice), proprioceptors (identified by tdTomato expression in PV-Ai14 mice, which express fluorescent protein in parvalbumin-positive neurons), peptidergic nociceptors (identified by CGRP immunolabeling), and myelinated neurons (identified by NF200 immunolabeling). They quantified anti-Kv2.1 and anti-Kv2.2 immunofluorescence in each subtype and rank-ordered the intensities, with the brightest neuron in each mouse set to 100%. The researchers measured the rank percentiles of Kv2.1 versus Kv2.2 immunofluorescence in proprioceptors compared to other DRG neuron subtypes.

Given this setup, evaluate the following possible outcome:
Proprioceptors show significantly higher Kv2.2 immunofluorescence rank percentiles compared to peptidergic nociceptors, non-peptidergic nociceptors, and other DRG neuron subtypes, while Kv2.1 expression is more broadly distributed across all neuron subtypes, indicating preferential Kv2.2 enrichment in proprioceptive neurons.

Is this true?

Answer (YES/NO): NO